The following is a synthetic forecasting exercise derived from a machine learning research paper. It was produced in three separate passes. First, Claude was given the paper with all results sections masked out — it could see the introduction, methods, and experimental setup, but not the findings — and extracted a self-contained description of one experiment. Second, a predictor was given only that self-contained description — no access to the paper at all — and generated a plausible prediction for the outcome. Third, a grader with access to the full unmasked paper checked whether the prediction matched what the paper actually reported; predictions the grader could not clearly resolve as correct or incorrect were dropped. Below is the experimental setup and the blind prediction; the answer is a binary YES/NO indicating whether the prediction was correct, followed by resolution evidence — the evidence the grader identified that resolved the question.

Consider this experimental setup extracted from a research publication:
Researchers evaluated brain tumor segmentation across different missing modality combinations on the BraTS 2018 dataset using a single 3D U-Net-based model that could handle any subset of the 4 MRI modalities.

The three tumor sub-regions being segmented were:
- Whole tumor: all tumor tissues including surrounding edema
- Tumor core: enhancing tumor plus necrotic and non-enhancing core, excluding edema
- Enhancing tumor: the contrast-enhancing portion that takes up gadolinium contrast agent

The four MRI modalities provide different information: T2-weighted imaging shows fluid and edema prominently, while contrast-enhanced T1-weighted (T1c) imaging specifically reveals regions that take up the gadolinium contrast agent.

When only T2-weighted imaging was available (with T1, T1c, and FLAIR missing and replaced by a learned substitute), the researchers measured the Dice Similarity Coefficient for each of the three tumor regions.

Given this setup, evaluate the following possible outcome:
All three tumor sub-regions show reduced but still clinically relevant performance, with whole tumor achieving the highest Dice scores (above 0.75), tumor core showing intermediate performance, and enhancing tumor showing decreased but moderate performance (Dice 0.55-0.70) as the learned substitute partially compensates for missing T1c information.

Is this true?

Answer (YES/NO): NO